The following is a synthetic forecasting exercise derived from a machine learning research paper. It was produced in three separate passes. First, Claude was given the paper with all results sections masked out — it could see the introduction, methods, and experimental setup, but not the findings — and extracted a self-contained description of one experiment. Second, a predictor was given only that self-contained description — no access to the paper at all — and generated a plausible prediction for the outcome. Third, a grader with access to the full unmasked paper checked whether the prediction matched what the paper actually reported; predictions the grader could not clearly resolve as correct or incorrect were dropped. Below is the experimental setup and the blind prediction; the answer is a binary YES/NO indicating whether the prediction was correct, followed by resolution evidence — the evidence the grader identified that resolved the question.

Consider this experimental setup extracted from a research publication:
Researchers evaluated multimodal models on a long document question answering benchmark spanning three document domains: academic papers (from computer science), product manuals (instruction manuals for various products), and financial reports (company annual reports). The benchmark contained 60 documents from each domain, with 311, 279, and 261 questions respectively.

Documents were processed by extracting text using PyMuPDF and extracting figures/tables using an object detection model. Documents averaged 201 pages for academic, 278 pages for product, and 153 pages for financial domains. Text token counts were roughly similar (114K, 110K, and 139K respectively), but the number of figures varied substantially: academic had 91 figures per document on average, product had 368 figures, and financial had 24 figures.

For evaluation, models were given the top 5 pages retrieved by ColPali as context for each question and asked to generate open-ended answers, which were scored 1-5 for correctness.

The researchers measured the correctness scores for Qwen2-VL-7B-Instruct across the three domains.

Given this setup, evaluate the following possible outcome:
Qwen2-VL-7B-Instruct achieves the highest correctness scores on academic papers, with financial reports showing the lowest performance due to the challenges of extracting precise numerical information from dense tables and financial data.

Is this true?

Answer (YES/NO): YES